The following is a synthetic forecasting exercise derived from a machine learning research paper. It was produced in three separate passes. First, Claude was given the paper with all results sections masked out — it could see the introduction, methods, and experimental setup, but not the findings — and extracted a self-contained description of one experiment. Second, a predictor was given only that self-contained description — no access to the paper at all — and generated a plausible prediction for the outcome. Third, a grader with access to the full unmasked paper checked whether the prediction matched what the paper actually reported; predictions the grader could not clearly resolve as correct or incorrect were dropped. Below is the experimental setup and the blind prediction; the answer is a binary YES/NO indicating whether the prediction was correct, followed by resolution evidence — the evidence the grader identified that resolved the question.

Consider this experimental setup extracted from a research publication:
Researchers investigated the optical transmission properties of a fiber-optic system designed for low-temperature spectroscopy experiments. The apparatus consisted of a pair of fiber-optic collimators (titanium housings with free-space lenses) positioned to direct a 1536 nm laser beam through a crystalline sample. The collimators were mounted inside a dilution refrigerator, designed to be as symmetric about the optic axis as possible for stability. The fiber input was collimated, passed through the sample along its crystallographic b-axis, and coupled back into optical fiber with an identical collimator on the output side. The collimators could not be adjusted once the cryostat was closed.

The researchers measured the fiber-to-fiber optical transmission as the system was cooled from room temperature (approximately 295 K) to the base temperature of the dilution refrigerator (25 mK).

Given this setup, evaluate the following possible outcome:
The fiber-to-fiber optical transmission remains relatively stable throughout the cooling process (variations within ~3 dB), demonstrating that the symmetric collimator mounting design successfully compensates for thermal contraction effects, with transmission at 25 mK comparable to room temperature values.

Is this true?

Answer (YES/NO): NO